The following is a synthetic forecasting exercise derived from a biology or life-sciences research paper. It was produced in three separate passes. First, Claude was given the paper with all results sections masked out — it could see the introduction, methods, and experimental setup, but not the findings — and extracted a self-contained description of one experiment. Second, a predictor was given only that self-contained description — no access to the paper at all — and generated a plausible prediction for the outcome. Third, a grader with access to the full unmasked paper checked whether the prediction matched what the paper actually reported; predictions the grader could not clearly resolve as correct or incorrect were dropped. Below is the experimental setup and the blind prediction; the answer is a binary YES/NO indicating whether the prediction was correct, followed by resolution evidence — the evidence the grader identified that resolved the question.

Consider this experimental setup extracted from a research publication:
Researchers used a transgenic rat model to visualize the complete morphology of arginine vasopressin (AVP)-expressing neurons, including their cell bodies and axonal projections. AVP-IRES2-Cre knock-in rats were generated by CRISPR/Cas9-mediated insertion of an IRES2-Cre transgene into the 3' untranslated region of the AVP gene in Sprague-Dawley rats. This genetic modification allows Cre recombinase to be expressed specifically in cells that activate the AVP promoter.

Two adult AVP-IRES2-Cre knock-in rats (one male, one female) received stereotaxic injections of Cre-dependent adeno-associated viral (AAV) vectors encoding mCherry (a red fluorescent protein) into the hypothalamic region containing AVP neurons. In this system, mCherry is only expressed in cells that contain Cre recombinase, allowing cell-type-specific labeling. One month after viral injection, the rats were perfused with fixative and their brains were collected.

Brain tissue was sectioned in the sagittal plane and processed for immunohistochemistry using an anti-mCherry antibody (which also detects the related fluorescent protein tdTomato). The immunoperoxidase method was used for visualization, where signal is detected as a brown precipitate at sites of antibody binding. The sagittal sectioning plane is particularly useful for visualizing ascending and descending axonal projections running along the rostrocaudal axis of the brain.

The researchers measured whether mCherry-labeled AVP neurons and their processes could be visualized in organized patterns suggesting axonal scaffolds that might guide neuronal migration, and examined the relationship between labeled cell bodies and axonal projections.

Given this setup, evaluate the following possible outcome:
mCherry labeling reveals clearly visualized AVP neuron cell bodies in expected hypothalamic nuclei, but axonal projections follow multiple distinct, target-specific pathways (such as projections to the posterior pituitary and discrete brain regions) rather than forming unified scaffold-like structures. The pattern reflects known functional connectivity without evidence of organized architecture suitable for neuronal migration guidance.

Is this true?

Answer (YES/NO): NO